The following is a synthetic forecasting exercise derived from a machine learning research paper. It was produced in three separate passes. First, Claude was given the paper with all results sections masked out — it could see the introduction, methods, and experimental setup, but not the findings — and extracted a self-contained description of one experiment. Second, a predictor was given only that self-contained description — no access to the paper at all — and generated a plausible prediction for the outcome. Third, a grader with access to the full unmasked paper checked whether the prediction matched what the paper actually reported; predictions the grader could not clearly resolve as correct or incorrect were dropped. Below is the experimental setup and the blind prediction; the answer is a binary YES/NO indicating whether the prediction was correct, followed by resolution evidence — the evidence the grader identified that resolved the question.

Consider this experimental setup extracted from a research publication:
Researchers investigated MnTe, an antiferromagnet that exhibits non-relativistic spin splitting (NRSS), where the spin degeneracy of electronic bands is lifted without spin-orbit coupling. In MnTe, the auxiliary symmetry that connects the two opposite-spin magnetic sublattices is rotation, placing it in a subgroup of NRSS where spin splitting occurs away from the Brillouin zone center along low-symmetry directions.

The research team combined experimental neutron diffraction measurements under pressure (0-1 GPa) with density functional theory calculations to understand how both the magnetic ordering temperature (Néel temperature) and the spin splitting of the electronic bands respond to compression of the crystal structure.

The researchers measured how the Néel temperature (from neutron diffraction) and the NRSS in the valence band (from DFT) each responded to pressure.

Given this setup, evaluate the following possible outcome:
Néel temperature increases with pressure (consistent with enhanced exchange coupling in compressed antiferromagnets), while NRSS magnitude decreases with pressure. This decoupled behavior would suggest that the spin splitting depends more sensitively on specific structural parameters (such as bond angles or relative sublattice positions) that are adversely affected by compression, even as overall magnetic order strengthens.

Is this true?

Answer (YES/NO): NO